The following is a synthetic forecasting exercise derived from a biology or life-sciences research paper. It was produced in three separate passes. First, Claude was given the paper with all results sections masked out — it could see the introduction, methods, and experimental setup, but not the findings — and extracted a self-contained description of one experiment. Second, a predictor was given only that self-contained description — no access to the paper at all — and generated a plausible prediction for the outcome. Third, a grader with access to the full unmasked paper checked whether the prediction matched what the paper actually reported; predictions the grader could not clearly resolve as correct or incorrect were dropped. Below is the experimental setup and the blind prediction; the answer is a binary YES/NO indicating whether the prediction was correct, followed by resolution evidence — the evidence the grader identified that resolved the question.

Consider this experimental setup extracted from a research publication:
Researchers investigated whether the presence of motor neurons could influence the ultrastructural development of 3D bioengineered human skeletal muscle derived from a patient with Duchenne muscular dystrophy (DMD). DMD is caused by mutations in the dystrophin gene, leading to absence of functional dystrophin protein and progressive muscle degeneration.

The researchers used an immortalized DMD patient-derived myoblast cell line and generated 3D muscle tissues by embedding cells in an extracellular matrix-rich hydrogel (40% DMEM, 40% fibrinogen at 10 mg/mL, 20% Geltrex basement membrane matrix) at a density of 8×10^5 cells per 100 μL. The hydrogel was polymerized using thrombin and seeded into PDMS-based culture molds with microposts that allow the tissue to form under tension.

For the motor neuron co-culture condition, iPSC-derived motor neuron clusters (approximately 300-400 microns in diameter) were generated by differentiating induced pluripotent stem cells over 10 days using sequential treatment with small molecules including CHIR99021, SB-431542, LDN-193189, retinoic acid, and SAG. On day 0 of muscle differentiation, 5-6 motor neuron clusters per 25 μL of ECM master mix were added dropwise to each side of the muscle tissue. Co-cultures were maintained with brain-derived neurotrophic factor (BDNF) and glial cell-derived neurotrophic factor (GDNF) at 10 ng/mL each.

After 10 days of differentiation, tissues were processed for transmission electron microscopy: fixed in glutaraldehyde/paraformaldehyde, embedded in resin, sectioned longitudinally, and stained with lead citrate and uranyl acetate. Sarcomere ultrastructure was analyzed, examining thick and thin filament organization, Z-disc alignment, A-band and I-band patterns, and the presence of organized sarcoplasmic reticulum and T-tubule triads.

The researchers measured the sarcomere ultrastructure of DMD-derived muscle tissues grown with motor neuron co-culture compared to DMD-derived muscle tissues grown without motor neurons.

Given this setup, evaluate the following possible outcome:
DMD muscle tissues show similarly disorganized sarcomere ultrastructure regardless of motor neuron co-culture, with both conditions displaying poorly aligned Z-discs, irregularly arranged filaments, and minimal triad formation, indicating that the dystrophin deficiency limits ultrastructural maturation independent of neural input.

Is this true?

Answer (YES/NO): NO